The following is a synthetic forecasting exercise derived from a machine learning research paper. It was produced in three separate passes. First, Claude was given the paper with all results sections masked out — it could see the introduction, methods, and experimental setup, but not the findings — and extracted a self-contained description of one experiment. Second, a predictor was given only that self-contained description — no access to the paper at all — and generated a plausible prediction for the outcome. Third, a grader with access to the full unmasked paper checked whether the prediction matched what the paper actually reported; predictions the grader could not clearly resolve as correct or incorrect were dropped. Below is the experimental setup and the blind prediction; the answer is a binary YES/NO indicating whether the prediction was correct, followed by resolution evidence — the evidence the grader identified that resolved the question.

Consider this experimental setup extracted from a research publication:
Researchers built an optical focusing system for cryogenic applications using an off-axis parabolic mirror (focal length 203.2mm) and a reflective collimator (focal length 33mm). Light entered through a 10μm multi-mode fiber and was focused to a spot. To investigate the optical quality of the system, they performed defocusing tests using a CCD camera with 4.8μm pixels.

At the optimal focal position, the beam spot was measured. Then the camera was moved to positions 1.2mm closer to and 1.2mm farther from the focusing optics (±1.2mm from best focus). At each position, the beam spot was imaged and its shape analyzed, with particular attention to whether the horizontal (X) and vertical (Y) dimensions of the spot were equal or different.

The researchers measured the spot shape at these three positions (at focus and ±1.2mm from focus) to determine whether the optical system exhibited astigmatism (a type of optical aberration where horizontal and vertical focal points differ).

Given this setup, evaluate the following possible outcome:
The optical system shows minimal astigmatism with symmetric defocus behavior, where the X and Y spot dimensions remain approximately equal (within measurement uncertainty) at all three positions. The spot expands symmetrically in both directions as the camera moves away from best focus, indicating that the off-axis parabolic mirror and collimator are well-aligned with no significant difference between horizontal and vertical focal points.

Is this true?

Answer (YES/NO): NO